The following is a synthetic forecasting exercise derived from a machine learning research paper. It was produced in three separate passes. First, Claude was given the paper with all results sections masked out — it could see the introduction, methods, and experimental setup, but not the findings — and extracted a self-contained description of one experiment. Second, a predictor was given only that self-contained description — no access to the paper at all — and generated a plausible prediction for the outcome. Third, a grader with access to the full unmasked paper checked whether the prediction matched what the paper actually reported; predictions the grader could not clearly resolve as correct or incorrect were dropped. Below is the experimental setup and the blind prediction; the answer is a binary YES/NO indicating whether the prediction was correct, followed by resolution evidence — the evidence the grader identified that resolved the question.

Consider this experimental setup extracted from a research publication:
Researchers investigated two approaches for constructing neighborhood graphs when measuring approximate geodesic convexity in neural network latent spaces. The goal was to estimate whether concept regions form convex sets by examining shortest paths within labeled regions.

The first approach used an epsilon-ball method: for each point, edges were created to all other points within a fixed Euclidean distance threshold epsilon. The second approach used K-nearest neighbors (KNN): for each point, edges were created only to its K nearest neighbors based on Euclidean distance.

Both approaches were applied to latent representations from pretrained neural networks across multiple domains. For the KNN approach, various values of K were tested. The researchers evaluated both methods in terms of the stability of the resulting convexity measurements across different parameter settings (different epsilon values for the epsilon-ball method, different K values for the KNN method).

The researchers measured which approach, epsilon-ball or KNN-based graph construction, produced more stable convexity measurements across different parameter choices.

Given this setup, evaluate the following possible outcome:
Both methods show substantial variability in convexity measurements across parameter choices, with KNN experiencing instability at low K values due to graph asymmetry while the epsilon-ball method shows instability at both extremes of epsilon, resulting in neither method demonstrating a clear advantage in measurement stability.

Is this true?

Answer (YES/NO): NO